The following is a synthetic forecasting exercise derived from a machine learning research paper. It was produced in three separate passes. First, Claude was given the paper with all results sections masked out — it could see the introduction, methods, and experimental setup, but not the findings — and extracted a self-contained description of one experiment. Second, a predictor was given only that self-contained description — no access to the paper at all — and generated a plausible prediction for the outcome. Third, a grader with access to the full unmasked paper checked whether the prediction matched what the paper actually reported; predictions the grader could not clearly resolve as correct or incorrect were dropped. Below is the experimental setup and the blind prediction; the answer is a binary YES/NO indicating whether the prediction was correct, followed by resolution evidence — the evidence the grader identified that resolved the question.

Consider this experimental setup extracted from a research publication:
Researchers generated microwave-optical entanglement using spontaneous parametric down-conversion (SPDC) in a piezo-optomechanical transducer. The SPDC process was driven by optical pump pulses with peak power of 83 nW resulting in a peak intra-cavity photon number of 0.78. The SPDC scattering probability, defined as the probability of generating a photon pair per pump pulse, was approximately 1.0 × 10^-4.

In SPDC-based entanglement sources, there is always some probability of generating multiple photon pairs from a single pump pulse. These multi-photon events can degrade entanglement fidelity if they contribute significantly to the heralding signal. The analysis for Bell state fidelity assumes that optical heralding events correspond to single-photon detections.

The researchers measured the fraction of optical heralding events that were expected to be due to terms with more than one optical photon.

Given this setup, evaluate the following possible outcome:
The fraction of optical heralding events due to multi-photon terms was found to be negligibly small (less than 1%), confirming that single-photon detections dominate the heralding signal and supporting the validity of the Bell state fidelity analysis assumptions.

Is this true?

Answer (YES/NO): YES